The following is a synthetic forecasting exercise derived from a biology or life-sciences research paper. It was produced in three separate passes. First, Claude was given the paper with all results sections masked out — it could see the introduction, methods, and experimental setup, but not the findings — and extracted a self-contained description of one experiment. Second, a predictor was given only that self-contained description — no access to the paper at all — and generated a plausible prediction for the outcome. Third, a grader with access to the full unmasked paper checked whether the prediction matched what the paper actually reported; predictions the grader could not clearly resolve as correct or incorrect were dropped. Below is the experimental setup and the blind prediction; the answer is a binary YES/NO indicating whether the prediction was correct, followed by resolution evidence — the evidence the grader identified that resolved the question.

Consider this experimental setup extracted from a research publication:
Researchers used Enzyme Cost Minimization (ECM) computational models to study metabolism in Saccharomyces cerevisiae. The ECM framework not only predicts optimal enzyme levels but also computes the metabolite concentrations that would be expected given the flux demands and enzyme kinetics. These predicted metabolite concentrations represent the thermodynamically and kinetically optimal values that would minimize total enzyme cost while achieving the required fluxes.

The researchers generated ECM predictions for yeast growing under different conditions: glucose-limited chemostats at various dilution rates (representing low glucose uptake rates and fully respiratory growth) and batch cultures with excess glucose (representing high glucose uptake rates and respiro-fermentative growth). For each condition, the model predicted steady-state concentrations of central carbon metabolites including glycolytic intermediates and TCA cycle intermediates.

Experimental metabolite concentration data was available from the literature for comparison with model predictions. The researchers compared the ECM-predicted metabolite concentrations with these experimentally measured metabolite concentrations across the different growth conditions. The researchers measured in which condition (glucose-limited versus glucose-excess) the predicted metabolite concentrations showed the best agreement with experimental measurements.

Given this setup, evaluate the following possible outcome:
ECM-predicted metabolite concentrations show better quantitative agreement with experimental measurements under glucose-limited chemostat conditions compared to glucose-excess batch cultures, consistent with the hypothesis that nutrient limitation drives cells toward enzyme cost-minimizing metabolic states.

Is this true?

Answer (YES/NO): NO